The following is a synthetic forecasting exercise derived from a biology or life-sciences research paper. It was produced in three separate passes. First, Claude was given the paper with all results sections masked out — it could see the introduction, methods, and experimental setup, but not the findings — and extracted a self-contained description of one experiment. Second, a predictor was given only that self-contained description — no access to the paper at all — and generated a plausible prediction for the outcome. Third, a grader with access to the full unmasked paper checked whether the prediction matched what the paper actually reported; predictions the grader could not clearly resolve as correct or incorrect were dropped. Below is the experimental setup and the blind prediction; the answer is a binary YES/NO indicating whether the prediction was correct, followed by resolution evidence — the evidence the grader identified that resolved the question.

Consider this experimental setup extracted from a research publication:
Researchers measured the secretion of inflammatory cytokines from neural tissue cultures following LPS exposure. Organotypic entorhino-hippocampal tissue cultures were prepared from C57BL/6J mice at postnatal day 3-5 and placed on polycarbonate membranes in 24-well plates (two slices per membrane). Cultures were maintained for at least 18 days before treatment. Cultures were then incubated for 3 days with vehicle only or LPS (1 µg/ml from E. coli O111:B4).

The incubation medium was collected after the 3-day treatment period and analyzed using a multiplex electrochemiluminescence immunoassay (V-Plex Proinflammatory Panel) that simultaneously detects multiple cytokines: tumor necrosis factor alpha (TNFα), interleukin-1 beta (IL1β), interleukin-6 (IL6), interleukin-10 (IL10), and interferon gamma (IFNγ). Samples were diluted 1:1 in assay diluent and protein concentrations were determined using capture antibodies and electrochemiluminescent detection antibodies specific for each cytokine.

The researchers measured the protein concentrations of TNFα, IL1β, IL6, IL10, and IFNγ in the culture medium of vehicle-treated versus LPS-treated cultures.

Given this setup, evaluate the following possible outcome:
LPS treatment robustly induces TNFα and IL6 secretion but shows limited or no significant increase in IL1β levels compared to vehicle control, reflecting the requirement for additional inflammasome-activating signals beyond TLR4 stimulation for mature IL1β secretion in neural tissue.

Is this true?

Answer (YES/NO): NO